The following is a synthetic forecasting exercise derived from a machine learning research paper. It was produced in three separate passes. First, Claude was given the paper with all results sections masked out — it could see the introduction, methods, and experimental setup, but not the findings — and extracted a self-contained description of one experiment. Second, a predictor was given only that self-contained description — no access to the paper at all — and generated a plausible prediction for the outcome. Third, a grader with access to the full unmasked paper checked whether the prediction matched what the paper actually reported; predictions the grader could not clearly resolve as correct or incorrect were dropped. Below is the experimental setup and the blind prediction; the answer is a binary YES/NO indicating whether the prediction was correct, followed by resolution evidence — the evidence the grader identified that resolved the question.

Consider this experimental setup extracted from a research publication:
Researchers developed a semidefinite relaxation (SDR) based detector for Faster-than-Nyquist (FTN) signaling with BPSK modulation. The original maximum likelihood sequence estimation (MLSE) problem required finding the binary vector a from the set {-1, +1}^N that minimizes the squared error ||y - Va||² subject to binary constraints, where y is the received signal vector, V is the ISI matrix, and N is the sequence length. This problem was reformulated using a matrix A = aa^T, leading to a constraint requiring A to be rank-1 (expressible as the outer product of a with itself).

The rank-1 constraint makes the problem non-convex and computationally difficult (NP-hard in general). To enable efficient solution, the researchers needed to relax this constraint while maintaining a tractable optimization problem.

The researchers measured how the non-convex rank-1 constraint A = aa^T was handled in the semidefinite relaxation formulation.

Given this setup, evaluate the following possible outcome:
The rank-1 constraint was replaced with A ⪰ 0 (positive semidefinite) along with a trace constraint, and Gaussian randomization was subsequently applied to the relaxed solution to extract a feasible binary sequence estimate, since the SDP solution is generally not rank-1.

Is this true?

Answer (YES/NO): NO